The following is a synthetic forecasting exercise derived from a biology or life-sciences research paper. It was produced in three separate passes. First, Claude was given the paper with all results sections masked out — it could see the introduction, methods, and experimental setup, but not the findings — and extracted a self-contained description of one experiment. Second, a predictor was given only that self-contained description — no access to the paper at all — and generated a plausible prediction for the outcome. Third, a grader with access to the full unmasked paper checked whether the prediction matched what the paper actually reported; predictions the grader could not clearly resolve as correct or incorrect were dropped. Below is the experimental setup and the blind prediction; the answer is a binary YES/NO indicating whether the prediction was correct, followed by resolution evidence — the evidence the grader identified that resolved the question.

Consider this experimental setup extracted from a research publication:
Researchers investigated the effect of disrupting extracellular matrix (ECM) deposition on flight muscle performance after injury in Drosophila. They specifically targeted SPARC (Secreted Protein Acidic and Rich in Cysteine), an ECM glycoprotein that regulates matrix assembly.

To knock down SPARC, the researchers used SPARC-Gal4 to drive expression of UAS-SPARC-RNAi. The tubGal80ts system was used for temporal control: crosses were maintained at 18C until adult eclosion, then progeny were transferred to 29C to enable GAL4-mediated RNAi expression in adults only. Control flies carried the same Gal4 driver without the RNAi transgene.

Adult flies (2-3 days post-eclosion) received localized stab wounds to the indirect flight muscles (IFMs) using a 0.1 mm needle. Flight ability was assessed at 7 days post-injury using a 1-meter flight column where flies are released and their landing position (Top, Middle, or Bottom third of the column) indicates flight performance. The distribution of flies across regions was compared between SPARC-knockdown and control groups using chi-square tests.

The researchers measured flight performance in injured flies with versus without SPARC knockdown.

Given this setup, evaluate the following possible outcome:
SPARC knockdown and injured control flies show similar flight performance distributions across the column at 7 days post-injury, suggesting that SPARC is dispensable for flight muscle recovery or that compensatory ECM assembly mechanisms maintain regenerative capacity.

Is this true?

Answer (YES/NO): NO